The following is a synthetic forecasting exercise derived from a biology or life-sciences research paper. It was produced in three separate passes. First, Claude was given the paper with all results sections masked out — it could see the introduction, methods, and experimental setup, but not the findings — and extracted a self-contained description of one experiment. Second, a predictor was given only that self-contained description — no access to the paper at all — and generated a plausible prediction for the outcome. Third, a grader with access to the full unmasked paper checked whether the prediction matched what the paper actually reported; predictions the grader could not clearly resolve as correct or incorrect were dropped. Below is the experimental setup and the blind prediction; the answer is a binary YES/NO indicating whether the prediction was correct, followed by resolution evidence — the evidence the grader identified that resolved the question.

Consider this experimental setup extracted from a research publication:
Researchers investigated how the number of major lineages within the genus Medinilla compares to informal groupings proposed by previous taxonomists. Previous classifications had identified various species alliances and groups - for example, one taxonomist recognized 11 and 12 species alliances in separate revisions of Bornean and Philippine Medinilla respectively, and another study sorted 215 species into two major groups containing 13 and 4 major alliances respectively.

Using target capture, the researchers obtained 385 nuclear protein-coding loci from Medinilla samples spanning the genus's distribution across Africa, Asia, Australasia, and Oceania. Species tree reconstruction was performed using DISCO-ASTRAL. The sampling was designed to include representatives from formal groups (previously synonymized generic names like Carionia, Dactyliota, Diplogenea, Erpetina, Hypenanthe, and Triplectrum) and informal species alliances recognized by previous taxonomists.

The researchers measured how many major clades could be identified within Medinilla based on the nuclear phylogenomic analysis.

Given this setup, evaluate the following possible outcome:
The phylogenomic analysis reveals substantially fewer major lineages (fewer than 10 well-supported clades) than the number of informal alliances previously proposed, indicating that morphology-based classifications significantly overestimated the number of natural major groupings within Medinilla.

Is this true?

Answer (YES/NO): NO